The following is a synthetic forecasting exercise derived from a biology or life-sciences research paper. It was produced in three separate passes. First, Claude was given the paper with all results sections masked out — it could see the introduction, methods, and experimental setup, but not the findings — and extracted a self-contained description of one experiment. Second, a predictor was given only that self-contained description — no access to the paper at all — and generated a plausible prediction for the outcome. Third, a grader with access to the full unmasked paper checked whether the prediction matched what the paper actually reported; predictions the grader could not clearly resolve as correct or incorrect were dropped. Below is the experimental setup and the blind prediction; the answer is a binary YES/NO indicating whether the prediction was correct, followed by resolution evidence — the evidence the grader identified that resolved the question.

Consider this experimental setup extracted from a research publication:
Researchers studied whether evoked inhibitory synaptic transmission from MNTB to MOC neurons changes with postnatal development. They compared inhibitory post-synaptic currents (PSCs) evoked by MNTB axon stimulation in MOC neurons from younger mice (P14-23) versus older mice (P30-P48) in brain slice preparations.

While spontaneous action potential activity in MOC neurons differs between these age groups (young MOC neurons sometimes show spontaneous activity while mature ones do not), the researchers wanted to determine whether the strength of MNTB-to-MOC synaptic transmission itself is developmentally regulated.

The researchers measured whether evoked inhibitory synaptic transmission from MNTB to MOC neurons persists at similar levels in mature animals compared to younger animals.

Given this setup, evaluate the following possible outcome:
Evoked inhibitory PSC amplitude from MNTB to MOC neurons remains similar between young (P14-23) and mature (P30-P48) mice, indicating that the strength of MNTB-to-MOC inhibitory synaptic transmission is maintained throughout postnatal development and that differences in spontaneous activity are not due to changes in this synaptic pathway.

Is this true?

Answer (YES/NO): YES